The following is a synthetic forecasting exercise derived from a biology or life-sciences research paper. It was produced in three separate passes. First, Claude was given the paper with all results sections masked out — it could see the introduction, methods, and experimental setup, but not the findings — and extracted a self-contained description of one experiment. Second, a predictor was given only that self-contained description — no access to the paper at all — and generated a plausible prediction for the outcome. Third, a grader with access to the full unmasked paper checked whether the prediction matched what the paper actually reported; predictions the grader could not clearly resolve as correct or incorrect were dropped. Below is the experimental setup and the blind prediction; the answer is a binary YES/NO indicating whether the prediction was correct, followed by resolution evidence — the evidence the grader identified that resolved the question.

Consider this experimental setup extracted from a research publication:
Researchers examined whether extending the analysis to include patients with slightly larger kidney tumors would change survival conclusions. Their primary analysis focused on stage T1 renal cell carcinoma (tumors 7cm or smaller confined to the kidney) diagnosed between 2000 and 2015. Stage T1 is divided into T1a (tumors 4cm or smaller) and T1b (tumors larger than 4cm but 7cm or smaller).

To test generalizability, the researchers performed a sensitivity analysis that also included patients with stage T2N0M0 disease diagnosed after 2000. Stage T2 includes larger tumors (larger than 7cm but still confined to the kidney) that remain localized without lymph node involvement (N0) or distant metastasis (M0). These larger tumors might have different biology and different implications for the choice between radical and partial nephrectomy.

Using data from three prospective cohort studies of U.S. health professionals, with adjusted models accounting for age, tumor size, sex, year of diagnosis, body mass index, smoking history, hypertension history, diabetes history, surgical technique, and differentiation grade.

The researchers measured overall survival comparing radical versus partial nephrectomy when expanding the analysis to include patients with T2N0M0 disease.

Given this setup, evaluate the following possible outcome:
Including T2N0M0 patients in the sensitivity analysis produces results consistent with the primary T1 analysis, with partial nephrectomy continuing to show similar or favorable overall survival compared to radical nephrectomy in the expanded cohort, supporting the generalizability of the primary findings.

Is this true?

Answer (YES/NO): YES